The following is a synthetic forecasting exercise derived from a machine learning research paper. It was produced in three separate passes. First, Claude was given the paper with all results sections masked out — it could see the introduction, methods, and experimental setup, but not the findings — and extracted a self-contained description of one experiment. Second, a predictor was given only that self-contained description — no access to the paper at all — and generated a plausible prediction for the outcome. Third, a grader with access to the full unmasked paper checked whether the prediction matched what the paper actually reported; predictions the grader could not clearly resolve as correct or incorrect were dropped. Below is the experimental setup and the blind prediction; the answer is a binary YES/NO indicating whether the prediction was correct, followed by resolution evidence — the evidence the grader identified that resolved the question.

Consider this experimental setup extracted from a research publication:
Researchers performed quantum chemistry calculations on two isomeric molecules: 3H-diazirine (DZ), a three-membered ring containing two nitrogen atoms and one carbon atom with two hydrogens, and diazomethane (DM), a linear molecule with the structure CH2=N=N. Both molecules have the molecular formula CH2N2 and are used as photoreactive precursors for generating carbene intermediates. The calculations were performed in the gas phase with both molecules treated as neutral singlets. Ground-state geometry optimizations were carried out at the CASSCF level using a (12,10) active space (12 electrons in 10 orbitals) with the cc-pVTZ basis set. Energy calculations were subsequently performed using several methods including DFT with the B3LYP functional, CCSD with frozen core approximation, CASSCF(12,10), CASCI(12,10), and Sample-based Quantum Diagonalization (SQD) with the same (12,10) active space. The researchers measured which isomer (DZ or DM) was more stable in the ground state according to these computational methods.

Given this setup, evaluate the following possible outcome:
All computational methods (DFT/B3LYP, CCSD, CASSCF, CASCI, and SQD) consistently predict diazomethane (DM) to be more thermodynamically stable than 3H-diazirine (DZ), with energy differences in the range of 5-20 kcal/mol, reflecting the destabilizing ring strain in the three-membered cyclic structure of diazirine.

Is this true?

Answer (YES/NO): NO